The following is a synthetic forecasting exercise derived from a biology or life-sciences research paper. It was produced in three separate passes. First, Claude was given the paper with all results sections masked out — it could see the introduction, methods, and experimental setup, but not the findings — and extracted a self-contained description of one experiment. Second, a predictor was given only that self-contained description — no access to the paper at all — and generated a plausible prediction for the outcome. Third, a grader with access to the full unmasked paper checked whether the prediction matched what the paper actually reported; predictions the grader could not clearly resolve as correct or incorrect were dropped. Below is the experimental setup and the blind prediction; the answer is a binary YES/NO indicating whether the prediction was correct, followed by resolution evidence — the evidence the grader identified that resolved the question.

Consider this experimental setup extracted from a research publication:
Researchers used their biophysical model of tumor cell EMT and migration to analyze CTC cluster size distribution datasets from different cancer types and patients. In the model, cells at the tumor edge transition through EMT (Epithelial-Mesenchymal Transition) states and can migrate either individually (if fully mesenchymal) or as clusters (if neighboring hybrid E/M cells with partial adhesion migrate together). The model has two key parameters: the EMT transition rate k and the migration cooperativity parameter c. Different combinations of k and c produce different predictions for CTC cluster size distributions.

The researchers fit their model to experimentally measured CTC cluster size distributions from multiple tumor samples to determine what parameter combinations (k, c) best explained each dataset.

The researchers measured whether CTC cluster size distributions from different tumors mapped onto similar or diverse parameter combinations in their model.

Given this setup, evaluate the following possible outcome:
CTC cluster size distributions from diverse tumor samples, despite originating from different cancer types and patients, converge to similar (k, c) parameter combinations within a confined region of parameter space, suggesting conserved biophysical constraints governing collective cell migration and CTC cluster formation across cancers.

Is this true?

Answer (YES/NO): NO